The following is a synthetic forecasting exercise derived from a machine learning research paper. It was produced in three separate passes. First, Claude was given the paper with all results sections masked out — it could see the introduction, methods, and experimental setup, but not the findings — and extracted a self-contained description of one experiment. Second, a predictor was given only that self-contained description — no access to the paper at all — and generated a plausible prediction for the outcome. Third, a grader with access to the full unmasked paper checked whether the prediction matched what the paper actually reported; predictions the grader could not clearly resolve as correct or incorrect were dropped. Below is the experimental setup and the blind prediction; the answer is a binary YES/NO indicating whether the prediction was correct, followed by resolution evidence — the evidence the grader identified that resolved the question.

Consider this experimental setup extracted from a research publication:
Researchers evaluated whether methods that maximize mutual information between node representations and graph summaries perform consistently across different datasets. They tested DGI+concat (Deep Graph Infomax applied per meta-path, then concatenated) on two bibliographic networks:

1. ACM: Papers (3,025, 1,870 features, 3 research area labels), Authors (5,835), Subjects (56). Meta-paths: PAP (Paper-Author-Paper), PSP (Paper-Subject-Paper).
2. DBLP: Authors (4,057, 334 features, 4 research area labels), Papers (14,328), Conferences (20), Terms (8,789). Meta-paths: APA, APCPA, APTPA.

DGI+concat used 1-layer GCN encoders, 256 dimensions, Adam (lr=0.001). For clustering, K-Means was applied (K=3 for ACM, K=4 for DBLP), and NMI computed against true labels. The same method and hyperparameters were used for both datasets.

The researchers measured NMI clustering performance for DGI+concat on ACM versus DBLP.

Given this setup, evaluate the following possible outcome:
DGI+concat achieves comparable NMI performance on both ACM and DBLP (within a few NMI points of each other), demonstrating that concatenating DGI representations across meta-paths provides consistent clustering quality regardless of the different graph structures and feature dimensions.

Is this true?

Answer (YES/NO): NO